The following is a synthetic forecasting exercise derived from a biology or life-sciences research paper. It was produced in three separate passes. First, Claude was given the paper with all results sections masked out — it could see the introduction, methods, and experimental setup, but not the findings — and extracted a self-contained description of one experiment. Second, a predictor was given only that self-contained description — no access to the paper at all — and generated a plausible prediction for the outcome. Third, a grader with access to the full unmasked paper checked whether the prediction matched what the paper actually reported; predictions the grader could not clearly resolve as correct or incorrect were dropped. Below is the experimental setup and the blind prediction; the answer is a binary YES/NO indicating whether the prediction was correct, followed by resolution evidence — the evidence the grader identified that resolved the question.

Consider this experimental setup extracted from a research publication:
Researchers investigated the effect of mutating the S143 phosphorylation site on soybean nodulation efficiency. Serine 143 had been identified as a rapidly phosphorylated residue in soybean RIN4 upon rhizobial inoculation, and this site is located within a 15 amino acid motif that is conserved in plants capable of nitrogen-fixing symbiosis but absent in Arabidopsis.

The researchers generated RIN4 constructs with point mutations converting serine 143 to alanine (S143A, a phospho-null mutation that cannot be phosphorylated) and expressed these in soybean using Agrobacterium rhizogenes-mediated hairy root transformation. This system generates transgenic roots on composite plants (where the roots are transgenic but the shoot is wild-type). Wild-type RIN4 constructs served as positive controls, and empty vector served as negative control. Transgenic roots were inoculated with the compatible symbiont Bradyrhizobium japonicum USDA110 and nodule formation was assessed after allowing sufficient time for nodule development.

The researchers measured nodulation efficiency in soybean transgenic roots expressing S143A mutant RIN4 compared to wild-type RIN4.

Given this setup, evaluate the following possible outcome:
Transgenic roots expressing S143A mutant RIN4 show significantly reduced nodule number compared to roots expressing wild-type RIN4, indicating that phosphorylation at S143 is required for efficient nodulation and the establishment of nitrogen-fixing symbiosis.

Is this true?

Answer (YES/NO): YES